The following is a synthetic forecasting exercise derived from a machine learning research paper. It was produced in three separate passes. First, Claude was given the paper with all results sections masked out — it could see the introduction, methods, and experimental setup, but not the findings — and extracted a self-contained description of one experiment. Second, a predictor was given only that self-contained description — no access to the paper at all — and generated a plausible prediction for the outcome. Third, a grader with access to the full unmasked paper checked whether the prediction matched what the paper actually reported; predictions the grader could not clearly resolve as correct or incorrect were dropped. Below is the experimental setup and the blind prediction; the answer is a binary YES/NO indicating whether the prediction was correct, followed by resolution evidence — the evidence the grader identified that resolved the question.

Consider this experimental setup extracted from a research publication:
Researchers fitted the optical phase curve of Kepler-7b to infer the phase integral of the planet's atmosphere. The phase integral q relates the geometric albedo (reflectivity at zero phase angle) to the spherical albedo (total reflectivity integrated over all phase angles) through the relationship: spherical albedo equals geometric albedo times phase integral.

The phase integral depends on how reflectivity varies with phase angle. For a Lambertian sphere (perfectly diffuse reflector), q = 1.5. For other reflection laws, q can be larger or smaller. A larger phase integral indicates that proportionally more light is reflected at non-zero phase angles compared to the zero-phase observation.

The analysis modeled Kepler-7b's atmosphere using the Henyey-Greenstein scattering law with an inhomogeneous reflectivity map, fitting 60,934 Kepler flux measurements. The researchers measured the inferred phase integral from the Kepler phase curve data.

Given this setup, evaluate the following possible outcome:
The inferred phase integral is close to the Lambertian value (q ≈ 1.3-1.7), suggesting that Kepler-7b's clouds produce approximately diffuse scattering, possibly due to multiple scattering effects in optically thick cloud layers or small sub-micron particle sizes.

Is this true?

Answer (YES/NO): NO